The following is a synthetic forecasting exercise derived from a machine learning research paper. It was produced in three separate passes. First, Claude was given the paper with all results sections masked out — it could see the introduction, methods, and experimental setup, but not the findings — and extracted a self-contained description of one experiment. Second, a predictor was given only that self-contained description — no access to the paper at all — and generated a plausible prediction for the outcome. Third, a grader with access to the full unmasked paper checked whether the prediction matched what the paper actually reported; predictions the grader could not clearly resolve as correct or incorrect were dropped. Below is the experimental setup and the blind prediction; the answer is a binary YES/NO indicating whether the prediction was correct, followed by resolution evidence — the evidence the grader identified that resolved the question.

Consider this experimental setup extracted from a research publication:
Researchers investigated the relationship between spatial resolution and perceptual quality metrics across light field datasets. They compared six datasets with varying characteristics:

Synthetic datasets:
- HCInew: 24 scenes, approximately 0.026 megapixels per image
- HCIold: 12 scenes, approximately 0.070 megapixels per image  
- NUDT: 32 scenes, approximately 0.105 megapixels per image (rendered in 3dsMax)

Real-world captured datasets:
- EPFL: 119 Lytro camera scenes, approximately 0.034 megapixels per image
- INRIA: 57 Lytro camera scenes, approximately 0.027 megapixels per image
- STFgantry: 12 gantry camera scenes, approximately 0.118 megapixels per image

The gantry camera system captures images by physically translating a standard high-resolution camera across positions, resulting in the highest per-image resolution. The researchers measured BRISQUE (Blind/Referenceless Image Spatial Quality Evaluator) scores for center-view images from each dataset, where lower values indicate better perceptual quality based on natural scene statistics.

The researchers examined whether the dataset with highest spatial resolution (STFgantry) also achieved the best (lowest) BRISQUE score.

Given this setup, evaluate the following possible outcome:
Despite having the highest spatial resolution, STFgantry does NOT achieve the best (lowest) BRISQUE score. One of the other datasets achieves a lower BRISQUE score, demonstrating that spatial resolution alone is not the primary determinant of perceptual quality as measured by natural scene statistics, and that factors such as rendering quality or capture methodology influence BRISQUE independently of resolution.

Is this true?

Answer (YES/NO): YES